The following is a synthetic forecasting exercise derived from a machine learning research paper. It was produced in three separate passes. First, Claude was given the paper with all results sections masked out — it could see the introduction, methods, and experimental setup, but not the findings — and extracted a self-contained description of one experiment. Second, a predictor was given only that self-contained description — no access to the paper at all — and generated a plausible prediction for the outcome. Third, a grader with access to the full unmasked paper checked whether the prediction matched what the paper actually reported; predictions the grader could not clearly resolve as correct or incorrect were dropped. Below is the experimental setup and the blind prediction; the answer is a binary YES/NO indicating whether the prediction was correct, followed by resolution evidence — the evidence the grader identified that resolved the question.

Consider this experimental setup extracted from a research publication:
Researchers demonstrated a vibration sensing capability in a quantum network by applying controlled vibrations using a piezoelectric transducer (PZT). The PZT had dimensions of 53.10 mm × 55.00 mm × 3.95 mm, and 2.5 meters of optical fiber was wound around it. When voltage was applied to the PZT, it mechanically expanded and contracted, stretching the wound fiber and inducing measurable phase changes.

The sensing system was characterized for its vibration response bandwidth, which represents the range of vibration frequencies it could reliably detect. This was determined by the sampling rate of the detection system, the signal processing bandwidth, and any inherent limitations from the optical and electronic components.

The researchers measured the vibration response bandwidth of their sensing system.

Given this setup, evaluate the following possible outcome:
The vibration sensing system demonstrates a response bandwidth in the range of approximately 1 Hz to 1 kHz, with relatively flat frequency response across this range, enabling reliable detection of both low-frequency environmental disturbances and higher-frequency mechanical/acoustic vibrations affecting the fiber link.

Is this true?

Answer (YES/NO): NO